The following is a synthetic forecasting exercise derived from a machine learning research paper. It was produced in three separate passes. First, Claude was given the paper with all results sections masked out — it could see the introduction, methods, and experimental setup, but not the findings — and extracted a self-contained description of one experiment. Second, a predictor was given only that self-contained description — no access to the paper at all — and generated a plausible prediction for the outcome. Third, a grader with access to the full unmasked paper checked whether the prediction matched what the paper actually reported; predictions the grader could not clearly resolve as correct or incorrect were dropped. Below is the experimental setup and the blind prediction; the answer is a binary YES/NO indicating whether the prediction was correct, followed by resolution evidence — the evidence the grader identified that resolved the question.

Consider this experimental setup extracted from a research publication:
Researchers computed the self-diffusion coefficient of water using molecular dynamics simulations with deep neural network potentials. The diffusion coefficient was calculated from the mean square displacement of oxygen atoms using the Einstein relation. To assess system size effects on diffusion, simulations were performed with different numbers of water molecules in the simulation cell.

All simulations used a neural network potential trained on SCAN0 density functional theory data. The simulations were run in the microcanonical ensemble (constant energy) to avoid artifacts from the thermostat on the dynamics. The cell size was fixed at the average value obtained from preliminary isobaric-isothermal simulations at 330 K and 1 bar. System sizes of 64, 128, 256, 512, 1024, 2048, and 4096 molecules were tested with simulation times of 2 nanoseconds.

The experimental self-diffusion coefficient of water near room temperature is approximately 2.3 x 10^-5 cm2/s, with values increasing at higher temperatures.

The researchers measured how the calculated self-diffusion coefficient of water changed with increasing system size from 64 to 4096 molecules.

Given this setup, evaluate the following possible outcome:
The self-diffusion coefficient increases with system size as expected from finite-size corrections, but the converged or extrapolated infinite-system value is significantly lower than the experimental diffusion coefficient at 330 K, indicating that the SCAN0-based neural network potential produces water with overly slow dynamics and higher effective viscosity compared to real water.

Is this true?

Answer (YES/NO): NO